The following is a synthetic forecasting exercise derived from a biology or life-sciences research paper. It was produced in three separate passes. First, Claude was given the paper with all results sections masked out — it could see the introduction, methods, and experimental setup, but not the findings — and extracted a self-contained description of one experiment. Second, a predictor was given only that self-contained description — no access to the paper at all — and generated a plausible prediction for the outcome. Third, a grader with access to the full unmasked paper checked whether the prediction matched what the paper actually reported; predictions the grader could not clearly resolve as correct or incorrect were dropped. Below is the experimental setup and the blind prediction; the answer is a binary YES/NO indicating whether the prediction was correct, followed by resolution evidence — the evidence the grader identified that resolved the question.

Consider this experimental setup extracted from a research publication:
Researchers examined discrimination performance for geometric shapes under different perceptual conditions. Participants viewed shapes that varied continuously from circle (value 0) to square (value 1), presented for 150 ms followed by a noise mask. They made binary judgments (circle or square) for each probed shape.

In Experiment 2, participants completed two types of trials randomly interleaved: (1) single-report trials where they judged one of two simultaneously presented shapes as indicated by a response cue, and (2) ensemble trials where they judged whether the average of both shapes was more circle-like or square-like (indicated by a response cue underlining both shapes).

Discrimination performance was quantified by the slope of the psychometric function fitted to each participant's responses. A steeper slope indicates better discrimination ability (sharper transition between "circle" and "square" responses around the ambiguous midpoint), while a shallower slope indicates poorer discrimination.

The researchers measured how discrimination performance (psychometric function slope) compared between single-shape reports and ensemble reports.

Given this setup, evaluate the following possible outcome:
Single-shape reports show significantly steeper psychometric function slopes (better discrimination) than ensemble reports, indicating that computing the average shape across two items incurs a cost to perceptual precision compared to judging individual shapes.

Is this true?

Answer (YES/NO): NO